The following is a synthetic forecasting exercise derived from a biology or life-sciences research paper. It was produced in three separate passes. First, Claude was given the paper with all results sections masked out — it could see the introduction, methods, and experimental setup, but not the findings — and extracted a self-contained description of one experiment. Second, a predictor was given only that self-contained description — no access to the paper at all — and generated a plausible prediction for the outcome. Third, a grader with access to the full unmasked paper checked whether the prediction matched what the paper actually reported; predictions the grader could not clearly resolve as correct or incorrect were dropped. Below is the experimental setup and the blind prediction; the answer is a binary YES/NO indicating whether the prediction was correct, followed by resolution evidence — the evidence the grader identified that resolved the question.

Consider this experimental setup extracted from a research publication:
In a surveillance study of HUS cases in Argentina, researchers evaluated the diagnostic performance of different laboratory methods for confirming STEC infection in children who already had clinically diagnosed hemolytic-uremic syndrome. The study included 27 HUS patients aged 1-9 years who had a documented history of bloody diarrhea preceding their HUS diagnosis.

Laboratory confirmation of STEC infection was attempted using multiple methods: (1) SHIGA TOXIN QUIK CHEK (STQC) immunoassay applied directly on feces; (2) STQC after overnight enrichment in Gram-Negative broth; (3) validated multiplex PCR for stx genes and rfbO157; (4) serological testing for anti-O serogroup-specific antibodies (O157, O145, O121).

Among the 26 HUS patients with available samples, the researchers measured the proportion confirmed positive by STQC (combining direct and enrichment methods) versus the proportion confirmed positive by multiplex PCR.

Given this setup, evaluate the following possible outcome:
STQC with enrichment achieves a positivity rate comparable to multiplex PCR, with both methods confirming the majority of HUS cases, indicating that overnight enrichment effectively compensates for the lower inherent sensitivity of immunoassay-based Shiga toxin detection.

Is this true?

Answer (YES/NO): NO